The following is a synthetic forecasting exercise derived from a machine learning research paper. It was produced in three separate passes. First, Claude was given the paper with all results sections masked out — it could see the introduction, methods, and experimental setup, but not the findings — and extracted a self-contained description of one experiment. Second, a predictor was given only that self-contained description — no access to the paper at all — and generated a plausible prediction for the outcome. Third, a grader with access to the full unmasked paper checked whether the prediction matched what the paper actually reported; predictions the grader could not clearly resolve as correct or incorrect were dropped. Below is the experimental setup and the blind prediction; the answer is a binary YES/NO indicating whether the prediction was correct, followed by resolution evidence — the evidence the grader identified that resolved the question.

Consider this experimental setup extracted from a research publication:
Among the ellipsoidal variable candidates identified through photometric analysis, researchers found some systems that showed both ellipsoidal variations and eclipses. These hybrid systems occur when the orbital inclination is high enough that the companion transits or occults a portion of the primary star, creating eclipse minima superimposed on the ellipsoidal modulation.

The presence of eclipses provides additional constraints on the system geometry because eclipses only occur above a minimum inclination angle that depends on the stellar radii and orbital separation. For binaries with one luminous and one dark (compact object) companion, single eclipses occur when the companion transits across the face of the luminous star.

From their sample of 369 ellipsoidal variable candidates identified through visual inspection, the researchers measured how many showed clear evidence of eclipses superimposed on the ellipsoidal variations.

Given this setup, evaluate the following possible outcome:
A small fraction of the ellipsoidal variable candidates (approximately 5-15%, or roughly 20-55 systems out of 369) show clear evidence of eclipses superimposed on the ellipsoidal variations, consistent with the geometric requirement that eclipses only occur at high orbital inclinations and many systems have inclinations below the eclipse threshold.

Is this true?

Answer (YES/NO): NO